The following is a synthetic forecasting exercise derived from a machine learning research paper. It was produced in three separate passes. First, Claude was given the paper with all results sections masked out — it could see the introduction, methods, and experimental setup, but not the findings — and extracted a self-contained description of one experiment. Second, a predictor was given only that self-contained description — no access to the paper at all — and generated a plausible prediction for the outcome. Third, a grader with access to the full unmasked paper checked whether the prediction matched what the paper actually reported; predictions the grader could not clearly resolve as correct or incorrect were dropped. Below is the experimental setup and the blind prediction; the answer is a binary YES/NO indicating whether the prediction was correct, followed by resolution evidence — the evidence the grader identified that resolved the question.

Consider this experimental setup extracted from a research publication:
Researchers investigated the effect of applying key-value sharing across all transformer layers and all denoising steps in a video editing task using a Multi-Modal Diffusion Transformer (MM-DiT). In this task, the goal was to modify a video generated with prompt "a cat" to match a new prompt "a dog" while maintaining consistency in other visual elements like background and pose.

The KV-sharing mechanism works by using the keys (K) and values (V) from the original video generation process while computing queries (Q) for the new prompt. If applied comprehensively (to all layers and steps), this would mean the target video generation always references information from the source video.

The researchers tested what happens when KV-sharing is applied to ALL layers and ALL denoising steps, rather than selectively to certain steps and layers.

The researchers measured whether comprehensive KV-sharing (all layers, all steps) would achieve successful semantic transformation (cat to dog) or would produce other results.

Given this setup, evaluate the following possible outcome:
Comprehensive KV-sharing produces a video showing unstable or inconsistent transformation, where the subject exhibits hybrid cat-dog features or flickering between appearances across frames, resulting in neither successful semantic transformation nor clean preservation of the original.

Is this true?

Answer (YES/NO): NO